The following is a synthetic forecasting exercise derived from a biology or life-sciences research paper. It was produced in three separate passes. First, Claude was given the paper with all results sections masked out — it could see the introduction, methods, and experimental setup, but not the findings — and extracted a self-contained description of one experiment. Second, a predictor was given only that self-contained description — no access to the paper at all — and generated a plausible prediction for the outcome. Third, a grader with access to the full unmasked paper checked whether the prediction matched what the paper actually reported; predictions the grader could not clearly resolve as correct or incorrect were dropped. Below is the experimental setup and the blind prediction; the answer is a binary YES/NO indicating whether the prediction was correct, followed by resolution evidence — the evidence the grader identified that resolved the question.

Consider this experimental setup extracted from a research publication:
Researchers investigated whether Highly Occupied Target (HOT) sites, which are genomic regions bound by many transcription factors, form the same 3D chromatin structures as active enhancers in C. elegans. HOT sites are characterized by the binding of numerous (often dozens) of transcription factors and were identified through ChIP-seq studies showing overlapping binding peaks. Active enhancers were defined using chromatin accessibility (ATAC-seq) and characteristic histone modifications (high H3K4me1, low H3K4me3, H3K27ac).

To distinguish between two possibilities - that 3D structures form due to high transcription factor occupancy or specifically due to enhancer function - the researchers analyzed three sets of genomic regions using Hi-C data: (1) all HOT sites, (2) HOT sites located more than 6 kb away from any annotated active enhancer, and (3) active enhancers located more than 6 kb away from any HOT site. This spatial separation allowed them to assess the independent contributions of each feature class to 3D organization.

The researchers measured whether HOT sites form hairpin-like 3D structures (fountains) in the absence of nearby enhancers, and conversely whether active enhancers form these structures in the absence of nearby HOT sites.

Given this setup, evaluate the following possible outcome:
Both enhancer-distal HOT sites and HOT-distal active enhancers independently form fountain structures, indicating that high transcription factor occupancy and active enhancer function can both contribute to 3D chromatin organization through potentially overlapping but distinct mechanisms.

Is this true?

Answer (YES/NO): NO